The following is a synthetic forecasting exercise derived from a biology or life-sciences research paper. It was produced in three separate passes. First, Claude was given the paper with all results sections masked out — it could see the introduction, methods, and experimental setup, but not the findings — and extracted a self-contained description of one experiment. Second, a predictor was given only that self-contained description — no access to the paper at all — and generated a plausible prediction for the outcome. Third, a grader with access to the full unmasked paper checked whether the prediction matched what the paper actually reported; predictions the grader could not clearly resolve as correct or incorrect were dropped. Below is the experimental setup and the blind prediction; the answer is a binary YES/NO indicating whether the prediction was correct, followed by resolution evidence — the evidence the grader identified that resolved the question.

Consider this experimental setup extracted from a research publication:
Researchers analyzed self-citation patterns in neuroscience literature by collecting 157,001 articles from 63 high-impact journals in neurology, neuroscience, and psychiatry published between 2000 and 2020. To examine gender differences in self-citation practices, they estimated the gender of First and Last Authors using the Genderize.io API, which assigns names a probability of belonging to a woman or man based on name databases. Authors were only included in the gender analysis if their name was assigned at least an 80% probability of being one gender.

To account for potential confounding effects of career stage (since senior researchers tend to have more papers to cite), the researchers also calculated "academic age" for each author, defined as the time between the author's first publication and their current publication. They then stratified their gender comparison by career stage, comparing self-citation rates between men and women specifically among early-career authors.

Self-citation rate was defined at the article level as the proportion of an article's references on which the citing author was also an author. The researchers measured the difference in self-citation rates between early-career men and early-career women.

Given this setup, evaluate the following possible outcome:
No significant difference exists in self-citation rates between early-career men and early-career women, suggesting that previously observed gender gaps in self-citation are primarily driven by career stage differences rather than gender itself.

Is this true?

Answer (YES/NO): NO